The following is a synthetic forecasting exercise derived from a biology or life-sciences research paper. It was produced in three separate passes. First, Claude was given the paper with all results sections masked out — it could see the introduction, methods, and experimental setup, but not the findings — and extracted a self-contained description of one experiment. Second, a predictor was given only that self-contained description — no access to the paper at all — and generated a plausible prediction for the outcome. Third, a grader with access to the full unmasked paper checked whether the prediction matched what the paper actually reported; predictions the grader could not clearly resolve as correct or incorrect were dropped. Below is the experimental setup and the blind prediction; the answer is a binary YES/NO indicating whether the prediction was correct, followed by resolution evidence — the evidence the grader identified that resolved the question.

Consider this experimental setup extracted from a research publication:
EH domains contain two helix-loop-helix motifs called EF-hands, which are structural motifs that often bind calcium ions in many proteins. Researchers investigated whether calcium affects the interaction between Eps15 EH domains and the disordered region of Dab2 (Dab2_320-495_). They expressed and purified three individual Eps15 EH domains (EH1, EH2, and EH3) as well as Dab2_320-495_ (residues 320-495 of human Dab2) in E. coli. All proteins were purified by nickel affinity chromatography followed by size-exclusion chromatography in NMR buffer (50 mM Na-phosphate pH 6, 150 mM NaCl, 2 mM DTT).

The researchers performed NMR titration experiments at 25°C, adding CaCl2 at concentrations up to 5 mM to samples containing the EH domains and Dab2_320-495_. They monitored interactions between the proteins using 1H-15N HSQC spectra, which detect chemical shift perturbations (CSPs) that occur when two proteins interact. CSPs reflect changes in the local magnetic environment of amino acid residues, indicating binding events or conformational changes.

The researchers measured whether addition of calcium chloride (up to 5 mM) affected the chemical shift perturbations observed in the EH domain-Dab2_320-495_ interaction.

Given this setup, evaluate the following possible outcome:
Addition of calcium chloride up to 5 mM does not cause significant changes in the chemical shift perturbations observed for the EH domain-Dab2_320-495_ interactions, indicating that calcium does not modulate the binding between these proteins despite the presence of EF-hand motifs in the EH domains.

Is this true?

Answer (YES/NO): YES